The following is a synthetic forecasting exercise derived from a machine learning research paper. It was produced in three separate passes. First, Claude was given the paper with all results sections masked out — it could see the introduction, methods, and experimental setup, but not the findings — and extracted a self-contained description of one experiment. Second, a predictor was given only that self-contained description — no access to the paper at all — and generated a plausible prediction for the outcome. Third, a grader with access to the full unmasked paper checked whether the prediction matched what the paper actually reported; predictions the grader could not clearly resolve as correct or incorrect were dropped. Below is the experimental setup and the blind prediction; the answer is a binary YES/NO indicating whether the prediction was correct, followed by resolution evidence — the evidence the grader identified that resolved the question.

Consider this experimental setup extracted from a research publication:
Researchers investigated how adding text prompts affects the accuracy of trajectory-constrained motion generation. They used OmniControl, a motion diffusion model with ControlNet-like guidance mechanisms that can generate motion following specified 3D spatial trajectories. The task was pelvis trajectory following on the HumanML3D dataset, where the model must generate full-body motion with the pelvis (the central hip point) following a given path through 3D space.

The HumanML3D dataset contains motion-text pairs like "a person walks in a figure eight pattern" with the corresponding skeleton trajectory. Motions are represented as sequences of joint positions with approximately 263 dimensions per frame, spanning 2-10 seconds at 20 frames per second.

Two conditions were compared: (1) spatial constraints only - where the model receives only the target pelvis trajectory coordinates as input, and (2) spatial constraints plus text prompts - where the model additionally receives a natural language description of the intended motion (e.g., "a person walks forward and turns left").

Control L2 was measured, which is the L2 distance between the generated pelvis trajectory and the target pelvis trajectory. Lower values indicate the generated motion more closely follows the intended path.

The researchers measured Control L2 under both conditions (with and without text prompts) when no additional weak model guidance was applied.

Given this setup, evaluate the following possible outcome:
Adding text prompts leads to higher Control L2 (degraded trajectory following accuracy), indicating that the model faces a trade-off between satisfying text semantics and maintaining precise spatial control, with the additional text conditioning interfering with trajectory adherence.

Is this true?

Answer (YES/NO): NO